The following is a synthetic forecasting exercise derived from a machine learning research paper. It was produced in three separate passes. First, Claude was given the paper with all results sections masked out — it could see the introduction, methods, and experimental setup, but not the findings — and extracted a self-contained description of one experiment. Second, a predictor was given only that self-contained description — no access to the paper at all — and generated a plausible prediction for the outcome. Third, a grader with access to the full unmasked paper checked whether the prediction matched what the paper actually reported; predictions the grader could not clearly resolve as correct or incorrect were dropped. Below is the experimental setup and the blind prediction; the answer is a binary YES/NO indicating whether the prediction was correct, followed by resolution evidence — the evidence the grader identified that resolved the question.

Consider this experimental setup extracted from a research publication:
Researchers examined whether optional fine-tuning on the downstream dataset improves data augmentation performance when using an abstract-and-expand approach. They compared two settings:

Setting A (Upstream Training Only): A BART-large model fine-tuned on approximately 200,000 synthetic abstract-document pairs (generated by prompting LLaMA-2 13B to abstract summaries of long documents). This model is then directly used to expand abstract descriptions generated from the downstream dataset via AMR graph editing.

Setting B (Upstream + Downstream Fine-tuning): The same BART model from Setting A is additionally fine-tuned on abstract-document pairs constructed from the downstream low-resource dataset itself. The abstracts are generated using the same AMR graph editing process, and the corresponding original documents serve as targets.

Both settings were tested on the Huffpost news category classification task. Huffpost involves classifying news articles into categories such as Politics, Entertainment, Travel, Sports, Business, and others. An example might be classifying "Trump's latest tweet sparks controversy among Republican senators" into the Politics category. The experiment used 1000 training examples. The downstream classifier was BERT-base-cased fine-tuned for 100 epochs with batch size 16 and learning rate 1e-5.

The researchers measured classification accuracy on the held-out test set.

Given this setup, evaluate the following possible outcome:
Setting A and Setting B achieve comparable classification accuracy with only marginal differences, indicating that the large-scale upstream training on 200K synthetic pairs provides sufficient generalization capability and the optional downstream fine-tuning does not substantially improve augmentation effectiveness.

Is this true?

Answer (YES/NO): YES